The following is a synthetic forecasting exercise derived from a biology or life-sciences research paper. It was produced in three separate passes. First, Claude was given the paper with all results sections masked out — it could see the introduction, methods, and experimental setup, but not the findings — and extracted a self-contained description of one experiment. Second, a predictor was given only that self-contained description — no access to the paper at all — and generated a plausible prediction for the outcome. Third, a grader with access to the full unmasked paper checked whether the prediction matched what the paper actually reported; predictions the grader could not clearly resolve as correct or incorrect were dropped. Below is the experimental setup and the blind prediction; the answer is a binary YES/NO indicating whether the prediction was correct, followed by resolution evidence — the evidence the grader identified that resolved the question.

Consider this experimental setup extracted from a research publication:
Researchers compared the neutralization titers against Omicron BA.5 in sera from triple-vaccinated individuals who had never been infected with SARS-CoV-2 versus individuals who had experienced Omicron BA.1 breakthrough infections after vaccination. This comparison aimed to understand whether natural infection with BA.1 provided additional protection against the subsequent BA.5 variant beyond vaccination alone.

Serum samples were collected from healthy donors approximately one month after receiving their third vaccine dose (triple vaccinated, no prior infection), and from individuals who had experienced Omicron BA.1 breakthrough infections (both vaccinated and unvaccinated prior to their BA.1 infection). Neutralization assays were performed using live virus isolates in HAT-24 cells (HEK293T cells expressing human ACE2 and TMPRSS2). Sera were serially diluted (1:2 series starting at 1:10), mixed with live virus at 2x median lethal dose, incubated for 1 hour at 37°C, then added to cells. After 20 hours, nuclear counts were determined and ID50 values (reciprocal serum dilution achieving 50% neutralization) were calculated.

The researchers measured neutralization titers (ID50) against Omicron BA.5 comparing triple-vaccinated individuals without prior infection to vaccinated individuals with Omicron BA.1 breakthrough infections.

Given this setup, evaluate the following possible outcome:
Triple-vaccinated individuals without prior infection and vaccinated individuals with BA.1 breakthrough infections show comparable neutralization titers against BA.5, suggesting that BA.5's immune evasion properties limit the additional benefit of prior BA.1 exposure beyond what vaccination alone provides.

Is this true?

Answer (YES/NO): YES